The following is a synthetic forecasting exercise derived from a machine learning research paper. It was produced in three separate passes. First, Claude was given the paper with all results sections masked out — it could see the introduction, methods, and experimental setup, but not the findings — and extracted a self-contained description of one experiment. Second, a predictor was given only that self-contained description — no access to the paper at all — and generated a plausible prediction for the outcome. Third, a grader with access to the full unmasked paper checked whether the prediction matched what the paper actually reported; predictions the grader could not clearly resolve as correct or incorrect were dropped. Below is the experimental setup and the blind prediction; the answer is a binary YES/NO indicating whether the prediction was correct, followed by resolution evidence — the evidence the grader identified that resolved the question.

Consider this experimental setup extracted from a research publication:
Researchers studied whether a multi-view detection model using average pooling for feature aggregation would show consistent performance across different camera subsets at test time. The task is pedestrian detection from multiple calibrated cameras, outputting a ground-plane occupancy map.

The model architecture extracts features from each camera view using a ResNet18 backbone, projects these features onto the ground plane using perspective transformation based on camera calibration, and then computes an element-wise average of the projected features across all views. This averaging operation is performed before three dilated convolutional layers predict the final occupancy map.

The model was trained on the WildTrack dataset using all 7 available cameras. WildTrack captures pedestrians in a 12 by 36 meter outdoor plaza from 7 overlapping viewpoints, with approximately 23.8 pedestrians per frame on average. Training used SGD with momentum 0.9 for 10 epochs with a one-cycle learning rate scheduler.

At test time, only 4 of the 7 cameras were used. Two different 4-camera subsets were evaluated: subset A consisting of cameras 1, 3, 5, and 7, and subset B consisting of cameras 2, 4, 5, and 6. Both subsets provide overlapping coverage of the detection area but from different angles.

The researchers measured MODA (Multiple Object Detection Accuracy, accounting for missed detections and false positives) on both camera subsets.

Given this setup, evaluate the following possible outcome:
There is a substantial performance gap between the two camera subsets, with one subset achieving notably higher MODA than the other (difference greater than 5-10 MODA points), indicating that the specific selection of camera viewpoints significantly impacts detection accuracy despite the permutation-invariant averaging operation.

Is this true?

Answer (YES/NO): NO